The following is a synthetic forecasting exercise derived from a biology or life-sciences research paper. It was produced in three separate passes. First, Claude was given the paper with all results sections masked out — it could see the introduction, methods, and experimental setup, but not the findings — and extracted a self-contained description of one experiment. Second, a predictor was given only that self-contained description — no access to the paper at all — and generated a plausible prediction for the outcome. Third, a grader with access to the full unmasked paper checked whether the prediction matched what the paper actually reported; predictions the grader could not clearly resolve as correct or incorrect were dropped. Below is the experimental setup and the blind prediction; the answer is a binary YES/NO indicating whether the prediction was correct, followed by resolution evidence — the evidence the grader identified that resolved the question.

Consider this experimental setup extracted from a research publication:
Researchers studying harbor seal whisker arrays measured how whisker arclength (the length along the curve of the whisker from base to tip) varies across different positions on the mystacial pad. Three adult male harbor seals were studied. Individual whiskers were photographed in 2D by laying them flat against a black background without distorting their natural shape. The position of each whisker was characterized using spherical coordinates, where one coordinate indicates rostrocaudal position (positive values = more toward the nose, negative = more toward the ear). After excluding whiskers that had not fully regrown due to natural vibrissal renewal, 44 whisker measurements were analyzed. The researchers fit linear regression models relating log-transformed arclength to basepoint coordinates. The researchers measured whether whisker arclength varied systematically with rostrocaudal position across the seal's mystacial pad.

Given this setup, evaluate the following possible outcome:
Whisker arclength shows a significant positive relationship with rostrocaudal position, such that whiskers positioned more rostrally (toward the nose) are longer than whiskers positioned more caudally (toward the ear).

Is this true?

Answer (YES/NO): NO